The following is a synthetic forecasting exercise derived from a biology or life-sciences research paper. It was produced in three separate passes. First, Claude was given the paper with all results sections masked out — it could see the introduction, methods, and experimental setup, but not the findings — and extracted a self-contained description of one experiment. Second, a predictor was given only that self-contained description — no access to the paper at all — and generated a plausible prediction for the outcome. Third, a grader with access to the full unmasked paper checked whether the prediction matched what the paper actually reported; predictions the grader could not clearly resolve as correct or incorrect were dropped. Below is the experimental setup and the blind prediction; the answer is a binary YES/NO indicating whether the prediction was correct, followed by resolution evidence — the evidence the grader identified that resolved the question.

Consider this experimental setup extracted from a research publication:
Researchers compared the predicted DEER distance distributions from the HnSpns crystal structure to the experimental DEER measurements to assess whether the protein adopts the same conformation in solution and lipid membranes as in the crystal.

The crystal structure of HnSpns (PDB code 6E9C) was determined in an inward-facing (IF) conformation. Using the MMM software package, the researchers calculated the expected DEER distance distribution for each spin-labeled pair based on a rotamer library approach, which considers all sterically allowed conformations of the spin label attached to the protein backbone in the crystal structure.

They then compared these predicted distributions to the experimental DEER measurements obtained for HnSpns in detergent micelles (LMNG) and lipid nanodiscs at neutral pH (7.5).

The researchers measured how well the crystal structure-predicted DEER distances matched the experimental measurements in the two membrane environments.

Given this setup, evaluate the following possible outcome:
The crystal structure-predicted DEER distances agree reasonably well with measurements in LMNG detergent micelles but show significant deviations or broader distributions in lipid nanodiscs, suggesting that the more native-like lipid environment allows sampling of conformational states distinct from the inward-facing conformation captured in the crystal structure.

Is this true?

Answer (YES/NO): NO